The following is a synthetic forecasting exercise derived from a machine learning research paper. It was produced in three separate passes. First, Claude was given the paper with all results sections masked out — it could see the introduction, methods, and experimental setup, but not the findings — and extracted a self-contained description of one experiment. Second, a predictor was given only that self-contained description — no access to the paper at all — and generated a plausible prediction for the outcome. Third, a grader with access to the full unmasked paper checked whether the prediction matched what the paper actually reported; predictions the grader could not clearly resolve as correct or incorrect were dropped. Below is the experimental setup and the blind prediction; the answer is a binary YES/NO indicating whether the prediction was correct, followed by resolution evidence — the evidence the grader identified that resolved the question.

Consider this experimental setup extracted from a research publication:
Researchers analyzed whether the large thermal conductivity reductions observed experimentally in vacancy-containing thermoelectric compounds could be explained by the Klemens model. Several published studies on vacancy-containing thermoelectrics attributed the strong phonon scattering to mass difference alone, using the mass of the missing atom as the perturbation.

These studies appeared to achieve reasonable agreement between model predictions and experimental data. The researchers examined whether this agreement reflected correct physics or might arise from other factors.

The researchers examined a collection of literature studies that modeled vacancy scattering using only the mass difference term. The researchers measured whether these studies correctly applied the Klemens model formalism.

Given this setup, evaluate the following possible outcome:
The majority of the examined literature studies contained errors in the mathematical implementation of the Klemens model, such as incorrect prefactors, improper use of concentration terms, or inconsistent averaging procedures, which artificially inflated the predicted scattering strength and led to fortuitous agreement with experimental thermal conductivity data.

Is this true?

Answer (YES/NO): YES